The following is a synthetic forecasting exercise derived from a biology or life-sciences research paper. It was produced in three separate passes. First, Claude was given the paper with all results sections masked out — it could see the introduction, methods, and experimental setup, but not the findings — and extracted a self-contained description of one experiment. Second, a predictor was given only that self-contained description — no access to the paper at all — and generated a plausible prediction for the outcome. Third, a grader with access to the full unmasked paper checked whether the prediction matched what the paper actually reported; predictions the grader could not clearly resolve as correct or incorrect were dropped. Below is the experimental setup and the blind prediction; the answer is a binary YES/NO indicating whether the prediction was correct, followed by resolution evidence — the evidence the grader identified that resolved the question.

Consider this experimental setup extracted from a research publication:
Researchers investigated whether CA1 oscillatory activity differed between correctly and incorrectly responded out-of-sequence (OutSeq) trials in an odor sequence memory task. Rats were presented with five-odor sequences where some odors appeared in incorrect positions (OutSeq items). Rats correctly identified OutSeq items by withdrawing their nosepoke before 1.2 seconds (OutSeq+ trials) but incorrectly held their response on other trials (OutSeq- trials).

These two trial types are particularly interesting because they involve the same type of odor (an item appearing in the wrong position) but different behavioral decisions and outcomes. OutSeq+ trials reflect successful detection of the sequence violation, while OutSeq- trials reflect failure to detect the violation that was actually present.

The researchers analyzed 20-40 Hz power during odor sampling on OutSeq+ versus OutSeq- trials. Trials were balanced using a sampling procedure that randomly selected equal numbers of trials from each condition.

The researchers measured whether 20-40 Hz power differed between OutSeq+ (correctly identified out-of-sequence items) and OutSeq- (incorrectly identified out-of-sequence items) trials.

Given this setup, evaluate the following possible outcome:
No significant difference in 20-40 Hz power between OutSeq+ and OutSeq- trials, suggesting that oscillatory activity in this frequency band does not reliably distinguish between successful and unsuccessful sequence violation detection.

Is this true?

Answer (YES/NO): YES